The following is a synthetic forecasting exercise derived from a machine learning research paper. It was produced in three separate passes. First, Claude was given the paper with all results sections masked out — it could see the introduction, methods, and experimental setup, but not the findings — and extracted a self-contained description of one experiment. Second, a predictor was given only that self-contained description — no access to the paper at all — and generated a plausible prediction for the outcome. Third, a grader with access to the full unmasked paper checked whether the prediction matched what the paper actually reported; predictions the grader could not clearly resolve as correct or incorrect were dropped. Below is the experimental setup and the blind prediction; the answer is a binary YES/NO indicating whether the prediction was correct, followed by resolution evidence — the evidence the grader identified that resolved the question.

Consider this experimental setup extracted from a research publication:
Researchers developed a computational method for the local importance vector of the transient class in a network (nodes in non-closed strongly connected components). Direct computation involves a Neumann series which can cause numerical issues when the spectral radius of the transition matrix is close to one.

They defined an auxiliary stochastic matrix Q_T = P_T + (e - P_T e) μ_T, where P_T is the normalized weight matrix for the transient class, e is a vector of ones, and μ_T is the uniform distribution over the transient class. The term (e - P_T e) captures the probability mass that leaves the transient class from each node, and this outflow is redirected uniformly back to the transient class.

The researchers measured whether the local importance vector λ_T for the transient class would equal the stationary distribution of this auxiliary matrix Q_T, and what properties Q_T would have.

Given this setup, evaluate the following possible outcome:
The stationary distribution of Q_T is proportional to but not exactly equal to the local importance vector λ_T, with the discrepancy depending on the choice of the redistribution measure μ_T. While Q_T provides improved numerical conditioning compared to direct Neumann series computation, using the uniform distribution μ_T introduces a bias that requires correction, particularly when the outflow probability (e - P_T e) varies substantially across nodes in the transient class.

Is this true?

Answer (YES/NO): NO